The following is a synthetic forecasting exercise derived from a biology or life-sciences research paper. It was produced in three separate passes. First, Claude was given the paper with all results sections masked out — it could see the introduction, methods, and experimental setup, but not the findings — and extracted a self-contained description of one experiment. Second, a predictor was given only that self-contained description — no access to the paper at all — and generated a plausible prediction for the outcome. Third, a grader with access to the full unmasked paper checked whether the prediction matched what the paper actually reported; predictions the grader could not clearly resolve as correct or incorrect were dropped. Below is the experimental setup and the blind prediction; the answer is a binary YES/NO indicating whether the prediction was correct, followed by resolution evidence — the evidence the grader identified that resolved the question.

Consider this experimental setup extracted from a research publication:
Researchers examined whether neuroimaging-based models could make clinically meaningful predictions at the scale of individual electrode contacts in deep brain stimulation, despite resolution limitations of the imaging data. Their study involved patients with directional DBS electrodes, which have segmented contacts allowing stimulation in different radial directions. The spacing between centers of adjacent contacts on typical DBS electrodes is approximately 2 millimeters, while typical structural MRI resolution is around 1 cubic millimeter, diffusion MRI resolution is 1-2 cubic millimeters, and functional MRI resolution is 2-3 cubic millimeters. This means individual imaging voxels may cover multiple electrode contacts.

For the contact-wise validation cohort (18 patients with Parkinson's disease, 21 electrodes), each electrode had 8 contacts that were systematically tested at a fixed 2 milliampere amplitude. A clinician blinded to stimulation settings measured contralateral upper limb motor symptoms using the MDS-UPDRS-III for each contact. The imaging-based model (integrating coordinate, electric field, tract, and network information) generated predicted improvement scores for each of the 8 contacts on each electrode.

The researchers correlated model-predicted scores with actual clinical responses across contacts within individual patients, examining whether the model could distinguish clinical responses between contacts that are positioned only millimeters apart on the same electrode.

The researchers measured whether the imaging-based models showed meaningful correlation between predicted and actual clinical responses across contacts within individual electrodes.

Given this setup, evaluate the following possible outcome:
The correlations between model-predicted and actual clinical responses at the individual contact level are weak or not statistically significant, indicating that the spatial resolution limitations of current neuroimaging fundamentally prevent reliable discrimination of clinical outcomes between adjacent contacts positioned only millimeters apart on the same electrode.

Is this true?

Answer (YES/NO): NO